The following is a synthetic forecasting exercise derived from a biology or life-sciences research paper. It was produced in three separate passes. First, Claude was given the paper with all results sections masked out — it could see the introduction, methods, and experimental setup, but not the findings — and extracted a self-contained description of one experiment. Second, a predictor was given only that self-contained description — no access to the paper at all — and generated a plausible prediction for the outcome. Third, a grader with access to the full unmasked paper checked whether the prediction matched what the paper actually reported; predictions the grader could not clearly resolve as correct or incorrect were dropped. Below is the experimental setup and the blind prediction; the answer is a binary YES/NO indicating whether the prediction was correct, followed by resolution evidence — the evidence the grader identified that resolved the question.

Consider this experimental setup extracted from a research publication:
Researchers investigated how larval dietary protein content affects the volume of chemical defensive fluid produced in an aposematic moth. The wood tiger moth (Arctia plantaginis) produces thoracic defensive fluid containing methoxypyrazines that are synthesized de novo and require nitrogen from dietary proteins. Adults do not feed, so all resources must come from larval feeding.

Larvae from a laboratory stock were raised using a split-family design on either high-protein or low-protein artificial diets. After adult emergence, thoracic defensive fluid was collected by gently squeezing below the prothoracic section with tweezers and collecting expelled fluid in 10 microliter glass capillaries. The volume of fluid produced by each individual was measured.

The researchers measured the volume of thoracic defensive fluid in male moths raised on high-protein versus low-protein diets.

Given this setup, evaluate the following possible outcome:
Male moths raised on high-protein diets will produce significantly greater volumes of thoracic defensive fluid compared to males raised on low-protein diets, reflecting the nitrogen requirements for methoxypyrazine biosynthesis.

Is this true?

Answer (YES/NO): NO